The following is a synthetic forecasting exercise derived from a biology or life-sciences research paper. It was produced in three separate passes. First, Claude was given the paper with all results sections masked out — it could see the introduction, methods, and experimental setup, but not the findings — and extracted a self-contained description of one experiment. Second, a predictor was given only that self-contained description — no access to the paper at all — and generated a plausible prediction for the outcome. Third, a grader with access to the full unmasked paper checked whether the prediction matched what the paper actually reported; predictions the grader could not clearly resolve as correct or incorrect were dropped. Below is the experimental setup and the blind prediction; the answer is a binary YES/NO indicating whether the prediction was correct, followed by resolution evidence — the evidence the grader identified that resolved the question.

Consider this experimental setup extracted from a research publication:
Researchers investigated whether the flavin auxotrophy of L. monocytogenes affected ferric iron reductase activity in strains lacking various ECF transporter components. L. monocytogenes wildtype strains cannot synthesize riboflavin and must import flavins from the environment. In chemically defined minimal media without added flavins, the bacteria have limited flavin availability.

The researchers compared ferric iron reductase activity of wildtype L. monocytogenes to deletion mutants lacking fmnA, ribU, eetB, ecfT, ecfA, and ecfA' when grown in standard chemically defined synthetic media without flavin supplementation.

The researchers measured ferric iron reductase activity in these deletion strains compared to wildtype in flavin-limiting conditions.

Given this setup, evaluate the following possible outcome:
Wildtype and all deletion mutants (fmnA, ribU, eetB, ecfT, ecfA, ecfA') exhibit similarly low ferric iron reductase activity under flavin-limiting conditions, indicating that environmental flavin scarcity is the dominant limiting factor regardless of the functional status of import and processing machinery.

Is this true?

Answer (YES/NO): NO